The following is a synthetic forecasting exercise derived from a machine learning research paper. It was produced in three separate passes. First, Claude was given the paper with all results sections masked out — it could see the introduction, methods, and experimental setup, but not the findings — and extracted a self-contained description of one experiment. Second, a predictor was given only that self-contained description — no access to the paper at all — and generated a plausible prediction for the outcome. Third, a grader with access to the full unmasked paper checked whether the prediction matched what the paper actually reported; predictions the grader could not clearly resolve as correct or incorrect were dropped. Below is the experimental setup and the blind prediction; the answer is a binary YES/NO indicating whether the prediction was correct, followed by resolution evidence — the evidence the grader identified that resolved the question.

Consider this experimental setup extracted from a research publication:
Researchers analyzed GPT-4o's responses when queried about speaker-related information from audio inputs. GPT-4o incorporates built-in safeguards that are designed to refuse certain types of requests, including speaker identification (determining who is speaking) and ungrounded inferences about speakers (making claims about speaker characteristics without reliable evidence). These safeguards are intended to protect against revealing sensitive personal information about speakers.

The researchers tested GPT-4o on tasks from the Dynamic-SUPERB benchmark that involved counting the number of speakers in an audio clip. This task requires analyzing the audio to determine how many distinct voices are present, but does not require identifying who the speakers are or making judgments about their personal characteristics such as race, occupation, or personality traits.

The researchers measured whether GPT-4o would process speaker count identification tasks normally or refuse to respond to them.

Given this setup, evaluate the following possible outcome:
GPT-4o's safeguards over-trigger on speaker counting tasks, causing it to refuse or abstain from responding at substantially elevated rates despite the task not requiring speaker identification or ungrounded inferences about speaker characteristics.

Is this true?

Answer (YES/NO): YES